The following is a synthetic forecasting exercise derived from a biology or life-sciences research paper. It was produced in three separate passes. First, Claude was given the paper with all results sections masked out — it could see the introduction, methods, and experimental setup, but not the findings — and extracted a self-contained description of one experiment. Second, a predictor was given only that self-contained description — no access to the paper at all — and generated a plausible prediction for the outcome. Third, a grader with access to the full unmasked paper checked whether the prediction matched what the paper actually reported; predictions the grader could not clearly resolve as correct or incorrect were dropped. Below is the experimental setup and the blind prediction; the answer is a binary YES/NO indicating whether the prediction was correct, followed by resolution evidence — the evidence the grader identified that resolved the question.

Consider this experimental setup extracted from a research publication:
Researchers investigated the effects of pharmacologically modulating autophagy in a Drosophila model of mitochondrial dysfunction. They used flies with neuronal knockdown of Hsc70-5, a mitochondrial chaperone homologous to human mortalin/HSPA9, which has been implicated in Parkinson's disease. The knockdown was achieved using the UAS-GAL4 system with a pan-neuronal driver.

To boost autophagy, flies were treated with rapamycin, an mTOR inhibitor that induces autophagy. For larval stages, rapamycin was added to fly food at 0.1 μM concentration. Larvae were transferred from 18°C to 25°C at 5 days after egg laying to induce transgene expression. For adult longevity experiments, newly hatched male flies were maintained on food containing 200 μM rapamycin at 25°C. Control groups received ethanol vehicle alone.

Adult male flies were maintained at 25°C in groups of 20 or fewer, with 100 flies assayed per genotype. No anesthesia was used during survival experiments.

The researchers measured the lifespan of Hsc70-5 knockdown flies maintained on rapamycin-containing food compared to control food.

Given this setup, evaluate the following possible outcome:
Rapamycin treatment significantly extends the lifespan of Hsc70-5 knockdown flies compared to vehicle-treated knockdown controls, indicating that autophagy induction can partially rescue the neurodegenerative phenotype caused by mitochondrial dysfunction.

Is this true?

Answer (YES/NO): NO